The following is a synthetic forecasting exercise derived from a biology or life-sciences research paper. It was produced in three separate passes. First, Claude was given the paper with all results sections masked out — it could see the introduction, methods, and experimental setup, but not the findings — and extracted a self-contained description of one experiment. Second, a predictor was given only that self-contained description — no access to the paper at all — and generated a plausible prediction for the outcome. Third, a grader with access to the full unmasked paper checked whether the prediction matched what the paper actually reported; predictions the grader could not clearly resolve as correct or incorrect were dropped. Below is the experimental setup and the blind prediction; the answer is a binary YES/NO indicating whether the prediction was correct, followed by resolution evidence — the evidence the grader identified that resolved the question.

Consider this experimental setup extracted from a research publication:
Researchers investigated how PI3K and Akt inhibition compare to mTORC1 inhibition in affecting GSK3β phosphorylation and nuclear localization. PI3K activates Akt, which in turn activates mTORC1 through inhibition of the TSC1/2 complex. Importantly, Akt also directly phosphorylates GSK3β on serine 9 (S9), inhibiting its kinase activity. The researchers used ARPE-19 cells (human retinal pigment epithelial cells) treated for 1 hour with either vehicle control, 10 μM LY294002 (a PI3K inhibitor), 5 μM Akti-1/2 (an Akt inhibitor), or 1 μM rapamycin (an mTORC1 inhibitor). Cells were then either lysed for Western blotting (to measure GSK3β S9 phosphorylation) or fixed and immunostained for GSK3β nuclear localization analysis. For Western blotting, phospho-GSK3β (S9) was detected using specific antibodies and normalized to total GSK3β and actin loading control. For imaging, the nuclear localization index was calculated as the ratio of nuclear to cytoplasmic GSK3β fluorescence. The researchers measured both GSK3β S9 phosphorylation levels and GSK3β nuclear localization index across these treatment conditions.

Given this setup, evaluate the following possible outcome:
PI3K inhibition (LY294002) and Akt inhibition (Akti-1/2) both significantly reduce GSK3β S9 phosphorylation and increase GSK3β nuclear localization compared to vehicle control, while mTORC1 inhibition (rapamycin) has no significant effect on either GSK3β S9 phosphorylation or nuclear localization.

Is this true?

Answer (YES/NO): NO